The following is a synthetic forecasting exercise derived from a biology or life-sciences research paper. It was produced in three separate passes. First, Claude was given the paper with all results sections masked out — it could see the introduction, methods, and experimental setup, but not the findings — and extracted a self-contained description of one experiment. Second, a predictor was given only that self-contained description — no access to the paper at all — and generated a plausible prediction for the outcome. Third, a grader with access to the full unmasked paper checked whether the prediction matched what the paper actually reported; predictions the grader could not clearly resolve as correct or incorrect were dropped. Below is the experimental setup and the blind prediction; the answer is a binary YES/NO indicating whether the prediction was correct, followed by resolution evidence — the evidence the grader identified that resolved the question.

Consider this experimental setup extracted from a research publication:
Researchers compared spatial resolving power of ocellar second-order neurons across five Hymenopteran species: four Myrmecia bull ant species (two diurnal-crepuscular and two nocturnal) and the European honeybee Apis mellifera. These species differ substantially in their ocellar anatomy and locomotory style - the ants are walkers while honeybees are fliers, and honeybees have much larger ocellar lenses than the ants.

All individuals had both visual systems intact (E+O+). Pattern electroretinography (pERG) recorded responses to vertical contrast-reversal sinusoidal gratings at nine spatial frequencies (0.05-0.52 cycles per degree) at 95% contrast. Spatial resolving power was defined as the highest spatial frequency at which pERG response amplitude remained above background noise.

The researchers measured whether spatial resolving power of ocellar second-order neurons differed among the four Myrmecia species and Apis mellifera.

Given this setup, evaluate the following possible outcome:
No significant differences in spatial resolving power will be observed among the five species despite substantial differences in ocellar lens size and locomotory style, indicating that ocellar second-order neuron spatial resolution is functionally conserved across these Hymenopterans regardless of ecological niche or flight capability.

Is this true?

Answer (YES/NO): YES